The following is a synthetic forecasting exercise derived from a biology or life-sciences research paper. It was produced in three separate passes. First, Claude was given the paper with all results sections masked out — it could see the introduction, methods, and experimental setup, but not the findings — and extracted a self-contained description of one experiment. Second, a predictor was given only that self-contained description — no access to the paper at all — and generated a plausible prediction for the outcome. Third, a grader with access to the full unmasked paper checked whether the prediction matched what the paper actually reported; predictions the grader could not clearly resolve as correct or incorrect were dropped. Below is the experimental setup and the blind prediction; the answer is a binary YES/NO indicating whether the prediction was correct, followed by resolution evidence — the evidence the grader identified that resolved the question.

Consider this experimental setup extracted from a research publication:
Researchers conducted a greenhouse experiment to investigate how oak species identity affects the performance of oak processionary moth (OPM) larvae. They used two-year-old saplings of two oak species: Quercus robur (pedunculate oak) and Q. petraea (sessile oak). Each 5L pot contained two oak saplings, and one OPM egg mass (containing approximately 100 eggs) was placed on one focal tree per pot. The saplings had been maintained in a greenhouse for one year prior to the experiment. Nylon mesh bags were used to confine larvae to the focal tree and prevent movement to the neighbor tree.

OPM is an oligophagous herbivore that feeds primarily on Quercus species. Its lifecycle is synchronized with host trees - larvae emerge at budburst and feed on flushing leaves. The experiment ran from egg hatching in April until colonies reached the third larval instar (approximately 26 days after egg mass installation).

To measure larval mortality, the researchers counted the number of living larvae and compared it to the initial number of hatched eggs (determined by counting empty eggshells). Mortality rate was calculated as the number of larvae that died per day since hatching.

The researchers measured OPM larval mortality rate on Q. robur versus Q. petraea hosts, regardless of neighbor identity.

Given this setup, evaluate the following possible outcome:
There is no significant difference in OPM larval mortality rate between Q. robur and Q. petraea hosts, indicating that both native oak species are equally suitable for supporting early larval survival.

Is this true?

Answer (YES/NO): NO